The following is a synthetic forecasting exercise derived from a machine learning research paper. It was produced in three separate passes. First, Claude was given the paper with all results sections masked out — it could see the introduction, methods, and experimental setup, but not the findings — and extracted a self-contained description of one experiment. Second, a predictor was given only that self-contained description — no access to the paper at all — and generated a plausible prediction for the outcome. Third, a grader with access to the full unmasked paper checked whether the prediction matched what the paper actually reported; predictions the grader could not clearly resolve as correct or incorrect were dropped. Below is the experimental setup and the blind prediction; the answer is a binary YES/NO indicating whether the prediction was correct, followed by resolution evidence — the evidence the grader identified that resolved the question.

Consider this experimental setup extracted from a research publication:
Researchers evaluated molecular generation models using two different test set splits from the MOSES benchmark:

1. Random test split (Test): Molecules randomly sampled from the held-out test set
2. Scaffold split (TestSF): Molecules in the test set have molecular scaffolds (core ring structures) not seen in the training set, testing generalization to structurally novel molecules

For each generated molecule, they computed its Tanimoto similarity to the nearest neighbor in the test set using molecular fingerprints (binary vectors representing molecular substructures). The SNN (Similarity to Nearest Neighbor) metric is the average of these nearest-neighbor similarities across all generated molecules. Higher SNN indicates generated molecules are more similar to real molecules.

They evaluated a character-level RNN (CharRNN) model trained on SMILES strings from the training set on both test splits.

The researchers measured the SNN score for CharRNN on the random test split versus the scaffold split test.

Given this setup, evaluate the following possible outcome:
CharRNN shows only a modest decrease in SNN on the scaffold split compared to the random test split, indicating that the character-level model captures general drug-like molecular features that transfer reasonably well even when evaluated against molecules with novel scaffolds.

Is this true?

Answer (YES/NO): YES